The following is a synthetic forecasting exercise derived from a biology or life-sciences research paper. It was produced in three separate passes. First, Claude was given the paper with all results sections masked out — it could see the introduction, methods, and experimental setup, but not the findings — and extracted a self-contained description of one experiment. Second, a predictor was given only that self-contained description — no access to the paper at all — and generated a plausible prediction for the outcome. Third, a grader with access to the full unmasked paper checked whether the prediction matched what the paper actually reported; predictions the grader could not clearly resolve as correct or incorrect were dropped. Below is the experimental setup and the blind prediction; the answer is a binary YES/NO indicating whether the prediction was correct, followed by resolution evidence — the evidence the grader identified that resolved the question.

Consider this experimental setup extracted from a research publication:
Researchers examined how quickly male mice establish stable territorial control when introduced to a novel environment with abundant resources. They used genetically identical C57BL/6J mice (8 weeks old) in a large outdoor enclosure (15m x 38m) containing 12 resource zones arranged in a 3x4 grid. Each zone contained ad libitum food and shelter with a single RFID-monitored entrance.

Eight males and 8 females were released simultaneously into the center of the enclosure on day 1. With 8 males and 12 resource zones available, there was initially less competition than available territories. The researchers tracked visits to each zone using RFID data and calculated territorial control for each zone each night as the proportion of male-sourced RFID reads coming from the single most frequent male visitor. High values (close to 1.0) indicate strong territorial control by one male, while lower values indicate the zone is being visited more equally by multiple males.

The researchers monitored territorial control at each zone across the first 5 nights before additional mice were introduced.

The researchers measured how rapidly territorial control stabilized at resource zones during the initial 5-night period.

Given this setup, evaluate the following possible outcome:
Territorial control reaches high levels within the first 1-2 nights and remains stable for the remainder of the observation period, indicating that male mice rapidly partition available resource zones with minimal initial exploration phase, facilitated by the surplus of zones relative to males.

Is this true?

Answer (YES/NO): NO